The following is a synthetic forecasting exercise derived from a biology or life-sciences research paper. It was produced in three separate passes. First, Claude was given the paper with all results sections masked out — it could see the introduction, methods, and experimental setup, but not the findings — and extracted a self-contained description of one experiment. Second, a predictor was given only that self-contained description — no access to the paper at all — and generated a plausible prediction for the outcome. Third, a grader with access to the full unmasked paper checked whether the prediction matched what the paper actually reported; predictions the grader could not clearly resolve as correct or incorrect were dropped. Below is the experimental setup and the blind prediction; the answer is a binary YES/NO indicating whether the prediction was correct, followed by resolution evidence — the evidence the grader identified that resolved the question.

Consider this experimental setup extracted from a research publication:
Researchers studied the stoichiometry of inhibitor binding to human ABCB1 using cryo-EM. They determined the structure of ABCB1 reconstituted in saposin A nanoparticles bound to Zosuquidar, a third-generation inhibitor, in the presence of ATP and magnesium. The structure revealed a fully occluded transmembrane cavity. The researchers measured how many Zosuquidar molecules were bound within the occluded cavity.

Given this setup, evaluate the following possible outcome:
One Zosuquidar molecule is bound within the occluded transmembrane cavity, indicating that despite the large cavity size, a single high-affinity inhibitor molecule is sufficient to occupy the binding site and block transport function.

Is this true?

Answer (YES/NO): NO